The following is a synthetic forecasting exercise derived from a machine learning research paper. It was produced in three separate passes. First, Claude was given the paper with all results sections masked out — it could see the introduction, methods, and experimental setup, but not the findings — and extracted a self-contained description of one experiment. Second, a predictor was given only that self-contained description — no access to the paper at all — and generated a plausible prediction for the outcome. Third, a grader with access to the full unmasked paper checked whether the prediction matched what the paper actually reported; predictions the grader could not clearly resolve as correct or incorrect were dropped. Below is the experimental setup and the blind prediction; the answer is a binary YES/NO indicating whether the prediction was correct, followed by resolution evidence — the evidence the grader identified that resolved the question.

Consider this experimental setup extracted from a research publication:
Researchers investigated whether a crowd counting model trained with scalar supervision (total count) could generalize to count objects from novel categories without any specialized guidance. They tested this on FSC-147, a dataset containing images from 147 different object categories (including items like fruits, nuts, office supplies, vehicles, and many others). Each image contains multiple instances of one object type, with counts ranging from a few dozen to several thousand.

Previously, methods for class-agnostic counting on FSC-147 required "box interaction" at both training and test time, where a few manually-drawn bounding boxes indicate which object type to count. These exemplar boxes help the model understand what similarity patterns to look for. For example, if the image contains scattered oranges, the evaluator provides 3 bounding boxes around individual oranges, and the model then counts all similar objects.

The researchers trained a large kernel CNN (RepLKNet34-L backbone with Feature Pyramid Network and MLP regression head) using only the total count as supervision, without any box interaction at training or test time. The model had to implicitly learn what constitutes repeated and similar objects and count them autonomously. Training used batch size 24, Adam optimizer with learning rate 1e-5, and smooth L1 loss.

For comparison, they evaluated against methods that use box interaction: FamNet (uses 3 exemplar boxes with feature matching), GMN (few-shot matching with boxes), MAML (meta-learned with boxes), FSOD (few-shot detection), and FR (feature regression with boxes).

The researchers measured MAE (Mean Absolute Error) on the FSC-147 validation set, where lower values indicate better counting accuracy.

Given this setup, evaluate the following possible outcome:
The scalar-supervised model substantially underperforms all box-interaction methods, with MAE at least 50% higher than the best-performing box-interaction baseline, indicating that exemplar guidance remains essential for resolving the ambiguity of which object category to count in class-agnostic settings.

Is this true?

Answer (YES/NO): NO